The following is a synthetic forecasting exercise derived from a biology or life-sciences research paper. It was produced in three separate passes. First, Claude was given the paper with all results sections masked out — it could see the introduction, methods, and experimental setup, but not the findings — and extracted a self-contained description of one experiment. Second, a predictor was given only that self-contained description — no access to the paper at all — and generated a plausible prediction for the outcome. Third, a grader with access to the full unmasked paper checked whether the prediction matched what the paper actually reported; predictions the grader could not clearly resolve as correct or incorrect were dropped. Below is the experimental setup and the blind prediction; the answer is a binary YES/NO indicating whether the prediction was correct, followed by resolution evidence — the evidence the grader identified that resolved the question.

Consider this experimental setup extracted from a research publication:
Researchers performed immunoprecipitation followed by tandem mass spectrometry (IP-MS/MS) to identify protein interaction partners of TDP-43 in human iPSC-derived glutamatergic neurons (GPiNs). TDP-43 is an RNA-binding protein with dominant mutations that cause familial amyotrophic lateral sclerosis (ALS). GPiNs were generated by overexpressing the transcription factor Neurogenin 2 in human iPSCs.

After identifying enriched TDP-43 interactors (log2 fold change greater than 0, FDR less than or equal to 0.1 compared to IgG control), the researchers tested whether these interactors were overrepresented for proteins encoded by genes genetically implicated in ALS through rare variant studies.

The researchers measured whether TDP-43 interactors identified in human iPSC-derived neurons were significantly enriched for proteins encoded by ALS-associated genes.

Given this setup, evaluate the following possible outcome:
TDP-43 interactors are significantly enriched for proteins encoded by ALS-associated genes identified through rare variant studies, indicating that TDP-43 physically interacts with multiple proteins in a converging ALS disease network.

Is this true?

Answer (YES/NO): NO